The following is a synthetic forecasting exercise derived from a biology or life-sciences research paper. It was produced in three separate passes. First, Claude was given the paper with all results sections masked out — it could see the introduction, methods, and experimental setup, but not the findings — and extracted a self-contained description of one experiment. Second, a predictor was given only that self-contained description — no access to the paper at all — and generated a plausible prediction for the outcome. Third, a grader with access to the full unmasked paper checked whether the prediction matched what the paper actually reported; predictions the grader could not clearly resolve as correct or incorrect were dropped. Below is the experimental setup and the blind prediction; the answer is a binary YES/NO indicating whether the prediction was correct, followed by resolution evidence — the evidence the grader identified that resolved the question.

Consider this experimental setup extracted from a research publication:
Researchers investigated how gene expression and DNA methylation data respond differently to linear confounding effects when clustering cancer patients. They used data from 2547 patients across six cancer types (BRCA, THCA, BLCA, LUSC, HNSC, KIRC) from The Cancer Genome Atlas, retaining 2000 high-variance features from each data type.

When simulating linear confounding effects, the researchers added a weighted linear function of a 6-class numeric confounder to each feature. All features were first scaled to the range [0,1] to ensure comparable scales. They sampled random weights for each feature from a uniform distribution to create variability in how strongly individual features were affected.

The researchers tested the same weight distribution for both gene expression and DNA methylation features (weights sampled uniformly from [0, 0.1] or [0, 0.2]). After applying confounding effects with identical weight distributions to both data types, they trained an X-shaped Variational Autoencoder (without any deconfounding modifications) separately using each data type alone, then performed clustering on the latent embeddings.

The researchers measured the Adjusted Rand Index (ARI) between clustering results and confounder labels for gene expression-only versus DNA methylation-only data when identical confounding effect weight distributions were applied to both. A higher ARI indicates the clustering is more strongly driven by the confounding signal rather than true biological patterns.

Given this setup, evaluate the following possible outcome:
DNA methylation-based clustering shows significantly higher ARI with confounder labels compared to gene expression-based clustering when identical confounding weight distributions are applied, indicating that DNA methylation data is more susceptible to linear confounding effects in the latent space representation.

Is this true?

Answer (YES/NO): NO